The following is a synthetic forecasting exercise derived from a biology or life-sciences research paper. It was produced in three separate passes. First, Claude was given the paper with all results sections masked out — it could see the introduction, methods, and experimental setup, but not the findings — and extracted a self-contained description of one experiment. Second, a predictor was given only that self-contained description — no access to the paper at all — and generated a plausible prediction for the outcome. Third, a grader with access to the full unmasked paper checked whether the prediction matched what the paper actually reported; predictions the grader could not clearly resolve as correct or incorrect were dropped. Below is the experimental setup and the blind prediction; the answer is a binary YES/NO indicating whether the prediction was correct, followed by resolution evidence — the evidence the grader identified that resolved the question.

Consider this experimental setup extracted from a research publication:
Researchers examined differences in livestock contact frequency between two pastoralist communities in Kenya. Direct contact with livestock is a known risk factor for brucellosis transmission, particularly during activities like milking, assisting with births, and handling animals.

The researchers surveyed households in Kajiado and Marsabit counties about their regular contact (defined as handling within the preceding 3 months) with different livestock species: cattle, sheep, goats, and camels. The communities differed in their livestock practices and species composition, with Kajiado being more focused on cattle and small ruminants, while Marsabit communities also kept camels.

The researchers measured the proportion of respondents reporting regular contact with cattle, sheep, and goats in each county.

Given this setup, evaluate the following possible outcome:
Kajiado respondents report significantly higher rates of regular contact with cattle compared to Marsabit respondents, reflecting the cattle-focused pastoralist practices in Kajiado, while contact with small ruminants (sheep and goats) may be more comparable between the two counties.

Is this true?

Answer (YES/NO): NO